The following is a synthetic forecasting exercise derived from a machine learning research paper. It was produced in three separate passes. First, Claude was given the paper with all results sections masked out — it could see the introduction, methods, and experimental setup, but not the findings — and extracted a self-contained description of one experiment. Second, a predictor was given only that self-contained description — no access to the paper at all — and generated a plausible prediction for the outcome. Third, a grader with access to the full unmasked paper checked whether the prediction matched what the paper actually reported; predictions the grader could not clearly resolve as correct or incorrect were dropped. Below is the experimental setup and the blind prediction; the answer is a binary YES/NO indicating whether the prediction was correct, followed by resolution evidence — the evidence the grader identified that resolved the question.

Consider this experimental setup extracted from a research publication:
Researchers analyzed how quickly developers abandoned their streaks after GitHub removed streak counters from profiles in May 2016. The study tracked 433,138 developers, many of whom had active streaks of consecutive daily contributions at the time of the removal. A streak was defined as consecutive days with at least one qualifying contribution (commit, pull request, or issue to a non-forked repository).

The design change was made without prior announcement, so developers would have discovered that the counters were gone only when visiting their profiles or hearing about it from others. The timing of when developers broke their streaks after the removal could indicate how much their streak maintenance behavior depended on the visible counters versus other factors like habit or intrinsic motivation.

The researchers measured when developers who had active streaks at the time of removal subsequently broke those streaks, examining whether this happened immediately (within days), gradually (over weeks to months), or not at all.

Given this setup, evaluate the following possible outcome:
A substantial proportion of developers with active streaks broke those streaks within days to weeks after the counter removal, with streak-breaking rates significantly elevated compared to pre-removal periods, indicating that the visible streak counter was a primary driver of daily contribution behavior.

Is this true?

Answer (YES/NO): YES